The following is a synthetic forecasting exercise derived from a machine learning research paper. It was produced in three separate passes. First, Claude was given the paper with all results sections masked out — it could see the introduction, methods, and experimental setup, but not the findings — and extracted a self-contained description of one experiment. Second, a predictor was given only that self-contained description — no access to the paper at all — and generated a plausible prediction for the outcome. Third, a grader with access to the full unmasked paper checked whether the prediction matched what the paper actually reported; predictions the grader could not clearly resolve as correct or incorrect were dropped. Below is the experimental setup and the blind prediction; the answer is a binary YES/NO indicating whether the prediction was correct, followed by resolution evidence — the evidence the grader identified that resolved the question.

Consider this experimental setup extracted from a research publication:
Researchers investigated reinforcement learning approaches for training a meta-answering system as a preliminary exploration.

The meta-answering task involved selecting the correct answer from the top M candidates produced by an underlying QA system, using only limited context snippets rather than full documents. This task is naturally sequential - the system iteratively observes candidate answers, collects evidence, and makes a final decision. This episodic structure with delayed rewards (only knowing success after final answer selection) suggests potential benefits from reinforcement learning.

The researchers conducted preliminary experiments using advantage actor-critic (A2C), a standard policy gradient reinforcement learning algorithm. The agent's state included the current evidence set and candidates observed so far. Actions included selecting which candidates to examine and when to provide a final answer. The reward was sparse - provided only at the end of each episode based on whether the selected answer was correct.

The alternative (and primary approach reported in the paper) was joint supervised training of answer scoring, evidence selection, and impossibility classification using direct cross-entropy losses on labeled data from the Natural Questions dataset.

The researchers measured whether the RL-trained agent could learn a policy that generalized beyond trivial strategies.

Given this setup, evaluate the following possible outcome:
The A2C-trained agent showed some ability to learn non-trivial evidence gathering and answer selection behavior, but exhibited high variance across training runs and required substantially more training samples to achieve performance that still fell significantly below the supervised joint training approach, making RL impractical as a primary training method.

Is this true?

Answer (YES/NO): NO